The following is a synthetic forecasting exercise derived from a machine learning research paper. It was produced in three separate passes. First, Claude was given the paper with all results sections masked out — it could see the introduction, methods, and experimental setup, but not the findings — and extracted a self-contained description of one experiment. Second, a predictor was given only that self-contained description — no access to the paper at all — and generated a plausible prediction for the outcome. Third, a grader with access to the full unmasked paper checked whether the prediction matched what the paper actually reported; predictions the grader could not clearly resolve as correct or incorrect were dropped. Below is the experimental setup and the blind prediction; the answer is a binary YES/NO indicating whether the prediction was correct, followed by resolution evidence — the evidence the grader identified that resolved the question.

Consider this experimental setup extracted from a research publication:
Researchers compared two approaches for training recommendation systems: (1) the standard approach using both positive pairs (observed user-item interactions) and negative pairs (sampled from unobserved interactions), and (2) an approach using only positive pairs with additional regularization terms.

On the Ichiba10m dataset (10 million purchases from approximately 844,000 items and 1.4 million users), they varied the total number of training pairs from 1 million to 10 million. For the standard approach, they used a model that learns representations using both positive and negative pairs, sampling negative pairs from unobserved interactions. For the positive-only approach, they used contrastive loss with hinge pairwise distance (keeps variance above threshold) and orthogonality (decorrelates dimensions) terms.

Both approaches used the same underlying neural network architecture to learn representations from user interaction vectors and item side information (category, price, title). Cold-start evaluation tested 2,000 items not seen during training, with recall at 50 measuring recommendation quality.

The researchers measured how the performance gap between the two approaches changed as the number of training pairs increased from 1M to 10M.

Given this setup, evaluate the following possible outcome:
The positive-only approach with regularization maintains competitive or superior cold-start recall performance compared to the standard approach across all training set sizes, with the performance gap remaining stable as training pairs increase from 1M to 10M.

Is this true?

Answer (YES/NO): NO